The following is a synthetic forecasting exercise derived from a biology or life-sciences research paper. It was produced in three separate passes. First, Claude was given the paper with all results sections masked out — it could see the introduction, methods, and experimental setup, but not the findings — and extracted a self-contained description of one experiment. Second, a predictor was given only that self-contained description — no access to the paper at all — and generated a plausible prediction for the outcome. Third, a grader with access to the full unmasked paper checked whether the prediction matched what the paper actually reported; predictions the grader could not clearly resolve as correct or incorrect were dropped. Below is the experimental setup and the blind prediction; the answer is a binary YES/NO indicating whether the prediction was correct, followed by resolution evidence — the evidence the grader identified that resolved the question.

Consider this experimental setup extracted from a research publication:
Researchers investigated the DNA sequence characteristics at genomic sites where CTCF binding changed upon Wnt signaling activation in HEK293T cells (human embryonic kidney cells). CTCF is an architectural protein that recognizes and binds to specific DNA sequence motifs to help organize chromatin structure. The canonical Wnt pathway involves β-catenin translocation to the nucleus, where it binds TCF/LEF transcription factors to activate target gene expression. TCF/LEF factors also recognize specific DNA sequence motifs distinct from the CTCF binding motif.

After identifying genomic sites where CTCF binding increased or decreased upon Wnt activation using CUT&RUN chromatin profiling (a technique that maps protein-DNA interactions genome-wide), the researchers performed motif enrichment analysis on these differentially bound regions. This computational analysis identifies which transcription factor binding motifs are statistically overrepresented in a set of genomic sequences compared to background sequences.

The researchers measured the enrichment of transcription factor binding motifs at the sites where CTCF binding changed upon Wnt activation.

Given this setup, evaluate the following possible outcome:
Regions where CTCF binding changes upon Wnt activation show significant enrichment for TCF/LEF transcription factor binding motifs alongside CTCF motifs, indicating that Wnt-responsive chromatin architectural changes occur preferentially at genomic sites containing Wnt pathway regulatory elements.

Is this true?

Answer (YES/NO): YES